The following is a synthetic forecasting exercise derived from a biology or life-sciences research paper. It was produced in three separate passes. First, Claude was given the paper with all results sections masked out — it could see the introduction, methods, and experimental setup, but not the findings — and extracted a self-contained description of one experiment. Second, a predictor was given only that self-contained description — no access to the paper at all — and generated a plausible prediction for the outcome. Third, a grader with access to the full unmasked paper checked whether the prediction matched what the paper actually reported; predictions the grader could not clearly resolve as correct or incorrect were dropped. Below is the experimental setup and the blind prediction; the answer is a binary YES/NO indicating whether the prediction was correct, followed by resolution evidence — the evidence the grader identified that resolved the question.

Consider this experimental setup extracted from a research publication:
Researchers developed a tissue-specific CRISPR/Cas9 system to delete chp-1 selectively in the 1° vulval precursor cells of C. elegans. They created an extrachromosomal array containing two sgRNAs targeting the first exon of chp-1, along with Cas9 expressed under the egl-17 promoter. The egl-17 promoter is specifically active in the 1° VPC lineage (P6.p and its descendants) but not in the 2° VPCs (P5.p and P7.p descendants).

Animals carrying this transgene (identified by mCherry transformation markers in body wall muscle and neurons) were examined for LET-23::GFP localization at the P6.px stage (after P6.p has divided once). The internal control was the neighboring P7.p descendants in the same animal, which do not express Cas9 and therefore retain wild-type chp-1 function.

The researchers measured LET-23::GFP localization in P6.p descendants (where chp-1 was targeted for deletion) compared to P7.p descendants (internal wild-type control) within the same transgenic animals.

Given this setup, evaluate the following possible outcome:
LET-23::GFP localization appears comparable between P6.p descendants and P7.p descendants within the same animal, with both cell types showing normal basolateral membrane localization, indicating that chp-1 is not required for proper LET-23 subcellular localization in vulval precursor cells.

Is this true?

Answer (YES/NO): NO